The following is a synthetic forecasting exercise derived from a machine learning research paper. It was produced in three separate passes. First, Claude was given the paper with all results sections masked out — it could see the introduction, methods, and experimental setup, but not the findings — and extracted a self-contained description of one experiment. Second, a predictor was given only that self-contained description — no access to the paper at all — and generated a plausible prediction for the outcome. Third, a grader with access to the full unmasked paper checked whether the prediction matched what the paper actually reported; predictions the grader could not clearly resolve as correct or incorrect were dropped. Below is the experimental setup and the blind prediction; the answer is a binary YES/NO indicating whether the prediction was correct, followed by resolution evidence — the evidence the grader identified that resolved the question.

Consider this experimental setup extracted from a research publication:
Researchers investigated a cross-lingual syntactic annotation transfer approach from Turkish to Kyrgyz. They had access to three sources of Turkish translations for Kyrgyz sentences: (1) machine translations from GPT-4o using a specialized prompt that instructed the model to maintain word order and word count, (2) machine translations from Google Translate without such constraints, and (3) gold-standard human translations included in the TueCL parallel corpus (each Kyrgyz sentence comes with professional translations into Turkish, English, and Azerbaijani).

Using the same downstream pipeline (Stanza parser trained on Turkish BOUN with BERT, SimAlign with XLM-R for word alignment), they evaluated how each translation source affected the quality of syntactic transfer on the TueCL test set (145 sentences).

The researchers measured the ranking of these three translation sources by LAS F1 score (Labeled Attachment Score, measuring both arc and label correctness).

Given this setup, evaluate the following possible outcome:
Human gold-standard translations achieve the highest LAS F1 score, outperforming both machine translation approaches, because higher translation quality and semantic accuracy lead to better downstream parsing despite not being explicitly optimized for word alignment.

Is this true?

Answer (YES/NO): NO